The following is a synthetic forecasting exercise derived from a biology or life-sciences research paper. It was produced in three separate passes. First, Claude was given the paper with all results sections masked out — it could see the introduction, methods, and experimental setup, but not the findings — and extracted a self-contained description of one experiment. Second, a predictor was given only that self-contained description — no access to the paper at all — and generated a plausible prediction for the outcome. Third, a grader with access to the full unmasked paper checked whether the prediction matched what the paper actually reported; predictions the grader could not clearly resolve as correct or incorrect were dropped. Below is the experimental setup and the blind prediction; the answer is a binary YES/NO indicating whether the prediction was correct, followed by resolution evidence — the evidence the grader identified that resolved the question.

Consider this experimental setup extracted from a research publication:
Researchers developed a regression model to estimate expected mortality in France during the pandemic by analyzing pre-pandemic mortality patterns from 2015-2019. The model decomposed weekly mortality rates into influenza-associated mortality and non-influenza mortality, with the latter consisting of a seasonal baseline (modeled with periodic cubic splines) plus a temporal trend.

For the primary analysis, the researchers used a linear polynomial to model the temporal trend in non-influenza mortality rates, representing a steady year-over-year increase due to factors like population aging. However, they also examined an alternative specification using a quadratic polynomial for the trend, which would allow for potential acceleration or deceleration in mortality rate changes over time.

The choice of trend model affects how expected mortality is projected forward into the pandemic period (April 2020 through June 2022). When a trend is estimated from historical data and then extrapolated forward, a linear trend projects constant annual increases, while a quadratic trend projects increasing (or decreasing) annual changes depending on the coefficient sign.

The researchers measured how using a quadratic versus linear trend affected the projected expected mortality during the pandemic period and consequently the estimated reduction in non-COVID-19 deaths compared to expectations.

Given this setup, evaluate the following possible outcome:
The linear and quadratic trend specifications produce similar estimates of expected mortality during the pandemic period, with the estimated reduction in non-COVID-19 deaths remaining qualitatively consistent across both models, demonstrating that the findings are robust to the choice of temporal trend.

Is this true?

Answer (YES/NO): NO